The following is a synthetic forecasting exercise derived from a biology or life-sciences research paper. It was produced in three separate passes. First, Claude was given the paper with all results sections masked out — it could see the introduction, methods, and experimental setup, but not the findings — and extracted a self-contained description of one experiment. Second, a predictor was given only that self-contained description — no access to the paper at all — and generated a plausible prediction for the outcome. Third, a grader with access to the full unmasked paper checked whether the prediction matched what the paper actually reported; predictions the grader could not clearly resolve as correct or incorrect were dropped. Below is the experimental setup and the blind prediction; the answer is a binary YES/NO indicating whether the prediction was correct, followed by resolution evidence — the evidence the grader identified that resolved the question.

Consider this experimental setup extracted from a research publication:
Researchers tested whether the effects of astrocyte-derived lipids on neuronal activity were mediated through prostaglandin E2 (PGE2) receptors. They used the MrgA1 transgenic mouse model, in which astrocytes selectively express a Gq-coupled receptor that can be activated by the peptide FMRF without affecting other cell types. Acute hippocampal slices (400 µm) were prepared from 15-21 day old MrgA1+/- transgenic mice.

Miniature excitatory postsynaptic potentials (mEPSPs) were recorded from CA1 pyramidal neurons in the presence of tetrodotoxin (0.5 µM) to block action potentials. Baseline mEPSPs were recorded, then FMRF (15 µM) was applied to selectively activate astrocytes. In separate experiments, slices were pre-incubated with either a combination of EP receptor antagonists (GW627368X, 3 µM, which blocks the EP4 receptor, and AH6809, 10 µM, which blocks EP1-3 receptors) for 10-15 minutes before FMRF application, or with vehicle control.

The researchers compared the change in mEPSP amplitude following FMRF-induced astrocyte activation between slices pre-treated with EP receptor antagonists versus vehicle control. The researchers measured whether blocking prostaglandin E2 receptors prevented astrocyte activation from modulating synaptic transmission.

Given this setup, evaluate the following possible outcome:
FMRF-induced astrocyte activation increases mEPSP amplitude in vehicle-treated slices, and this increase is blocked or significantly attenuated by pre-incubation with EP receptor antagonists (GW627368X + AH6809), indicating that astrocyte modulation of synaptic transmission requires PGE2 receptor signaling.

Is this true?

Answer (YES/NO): YES